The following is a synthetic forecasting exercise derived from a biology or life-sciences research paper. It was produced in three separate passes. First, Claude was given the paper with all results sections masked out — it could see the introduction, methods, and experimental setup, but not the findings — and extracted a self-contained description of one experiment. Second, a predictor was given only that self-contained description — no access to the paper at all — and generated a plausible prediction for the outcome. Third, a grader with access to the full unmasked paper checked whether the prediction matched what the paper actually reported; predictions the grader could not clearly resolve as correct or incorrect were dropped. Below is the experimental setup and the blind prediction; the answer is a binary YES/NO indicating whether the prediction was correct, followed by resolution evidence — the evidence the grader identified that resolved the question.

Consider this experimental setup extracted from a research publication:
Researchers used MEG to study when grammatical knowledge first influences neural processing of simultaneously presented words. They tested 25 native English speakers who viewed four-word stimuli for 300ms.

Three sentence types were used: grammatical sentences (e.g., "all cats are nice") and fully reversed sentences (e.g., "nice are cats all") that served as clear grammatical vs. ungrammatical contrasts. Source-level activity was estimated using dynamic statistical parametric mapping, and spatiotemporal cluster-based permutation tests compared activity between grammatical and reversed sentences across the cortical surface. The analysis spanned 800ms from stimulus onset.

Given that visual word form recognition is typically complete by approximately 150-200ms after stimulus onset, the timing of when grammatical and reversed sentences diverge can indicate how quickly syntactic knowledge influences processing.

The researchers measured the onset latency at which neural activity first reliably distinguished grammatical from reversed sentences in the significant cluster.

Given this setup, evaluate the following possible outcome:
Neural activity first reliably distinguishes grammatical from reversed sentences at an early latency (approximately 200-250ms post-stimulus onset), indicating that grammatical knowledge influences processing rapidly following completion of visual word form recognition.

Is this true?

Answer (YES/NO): YES